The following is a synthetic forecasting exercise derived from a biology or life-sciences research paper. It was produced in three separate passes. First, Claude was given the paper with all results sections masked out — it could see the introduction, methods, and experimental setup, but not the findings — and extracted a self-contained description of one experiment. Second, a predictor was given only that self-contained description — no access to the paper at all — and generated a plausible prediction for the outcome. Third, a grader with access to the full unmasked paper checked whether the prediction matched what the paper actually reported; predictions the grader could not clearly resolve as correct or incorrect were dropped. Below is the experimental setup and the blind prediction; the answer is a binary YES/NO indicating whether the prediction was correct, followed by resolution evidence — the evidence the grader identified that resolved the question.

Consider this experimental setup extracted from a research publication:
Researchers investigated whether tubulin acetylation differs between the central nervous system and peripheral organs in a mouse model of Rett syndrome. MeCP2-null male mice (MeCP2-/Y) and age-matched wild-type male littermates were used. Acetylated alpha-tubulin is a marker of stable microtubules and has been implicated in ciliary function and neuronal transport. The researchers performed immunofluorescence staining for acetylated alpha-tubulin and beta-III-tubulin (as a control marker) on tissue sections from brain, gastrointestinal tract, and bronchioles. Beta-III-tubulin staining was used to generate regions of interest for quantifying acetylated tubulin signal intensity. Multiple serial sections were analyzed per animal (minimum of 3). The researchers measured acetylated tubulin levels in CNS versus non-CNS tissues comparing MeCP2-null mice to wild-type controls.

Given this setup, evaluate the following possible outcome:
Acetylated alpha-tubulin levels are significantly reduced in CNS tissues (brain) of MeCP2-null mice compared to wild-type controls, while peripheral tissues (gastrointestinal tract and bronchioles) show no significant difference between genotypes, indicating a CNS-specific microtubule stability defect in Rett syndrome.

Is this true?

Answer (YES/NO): NO